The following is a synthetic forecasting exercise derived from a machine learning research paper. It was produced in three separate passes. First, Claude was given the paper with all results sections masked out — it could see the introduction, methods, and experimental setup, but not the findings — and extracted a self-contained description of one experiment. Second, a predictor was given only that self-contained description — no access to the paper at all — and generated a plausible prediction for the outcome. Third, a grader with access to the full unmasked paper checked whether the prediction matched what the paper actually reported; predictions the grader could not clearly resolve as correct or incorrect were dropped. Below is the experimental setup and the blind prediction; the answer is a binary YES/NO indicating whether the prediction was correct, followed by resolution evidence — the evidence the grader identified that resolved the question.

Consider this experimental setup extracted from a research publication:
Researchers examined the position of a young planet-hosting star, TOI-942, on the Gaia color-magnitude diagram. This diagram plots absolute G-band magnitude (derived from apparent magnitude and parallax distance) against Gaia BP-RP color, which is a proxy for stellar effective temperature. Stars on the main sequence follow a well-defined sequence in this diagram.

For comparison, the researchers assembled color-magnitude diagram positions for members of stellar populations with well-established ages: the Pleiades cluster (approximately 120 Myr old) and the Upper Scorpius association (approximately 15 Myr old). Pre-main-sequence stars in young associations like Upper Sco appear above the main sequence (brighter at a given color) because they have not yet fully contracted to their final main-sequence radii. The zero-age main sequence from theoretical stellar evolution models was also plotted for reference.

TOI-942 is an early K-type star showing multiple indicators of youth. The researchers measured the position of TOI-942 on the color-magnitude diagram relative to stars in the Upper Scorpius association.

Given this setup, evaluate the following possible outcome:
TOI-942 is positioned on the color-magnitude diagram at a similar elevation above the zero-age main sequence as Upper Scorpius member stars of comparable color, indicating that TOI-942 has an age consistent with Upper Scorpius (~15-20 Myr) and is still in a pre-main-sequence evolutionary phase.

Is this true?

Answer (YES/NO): NO